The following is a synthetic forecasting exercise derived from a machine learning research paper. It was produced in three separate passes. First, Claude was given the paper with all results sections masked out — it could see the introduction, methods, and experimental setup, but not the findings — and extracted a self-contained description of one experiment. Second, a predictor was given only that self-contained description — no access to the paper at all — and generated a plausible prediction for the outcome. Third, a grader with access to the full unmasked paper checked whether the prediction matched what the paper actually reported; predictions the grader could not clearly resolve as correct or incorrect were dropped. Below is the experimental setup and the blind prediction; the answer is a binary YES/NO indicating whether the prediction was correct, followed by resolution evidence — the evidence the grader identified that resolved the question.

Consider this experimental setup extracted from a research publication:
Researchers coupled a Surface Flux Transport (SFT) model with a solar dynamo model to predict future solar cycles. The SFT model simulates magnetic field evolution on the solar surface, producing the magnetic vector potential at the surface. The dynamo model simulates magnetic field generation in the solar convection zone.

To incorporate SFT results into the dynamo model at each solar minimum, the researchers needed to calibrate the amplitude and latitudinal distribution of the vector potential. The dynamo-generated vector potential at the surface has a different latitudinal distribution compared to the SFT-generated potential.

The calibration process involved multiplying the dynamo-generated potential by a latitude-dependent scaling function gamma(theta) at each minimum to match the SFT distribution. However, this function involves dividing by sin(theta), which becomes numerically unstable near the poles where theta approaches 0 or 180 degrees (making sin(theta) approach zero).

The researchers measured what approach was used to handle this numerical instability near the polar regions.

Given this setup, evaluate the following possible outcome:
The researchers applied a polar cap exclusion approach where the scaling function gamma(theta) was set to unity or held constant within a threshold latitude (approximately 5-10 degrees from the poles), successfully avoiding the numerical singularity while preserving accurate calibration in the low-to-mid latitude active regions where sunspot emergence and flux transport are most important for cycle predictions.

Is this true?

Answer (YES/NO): NO